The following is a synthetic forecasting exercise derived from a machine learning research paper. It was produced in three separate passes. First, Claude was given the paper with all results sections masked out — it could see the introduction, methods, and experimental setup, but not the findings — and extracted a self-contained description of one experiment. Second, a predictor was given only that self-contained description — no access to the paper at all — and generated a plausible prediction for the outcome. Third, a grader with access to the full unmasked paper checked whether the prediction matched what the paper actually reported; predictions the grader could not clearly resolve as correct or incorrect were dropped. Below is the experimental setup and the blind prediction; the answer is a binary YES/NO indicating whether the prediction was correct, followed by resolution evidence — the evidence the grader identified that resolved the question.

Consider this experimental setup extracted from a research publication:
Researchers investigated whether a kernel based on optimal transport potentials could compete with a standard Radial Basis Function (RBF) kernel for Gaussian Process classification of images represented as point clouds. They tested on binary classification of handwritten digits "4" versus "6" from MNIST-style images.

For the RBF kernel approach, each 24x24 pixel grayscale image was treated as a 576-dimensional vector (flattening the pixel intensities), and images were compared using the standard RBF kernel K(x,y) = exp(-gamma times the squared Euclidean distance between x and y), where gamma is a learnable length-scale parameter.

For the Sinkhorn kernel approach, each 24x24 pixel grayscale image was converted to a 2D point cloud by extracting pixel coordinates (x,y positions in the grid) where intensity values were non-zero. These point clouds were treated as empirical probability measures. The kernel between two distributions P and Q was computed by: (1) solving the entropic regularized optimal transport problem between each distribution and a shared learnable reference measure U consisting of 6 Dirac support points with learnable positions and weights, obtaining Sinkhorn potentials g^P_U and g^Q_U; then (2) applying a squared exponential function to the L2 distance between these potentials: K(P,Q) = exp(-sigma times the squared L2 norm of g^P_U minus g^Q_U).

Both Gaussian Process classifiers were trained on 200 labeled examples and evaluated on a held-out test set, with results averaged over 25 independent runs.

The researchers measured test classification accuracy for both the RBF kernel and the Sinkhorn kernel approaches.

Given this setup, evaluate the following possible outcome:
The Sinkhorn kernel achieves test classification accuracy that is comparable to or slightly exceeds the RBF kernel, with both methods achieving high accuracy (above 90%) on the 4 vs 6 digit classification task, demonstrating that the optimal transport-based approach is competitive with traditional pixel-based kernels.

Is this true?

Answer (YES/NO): NO